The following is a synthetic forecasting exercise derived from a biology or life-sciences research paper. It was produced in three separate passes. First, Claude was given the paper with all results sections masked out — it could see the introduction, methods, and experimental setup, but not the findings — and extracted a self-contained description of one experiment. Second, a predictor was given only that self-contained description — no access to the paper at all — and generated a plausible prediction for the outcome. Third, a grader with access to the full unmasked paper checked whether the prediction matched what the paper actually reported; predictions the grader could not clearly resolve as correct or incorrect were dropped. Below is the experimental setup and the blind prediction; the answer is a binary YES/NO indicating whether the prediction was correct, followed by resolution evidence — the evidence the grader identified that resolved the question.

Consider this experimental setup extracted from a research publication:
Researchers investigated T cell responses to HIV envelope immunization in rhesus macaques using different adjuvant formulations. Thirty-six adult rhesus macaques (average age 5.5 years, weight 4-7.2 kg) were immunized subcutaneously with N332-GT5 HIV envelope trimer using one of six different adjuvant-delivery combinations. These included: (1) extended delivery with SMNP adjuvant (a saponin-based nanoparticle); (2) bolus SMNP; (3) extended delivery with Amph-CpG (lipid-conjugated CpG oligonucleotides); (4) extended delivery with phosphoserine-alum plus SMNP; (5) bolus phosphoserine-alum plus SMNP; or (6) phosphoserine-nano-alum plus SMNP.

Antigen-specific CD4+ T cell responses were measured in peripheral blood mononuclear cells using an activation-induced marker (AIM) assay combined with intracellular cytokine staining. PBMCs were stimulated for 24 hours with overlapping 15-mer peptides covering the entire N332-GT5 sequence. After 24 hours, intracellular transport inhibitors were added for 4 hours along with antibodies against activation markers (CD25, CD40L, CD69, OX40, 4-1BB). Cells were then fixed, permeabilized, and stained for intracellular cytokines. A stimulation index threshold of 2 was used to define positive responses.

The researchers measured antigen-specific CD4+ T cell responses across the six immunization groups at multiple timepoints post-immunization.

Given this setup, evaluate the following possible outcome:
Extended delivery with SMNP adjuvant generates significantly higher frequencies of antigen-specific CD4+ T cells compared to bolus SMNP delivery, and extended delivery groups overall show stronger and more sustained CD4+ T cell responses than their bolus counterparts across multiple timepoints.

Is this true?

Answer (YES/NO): NO